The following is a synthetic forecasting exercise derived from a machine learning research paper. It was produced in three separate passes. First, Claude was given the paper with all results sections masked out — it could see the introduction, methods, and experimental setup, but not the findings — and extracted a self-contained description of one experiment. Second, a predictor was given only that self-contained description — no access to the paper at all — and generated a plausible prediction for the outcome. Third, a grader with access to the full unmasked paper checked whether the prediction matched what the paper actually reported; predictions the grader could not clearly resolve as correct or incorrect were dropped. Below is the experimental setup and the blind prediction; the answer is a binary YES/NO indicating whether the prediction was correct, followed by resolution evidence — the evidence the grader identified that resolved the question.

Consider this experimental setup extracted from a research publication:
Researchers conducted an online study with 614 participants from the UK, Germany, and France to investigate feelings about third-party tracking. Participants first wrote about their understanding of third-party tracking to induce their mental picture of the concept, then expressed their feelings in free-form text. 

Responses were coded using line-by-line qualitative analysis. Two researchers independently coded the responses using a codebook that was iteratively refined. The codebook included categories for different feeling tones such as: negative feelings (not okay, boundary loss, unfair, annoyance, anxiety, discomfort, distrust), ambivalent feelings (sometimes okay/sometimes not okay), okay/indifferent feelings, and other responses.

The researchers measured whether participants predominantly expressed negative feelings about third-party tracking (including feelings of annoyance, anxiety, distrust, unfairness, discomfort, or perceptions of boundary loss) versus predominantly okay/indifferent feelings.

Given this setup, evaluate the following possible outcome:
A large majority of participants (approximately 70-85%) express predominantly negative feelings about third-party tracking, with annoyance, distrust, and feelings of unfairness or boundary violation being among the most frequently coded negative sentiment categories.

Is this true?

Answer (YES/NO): NO